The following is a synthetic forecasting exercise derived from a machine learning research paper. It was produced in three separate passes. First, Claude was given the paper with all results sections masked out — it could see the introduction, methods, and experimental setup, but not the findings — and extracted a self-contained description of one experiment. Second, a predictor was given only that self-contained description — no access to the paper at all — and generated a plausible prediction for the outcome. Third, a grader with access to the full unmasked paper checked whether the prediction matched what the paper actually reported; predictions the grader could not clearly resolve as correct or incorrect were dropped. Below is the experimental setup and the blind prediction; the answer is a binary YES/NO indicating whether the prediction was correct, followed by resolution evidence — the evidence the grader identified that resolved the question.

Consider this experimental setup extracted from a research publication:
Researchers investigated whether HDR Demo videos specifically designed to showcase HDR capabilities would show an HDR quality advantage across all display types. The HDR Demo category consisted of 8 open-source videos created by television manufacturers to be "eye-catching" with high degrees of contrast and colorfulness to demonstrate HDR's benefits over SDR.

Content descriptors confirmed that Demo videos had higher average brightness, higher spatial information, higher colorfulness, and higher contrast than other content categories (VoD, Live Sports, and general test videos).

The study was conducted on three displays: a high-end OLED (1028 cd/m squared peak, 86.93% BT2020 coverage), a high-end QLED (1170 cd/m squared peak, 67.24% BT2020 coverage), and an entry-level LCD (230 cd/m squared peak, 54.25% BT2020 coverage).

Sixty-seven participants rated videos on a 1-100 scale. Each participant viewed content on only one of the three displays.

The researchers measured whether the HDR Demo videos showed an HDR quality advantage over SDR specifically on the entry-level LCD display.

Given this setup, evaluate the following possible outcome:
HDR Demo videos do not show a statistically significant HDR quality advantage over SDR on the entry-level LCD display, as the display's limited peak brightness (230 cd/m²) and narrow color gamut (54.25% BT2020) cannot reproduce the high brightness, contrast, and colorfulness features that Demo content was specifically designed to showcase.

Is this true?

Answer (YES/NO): NO